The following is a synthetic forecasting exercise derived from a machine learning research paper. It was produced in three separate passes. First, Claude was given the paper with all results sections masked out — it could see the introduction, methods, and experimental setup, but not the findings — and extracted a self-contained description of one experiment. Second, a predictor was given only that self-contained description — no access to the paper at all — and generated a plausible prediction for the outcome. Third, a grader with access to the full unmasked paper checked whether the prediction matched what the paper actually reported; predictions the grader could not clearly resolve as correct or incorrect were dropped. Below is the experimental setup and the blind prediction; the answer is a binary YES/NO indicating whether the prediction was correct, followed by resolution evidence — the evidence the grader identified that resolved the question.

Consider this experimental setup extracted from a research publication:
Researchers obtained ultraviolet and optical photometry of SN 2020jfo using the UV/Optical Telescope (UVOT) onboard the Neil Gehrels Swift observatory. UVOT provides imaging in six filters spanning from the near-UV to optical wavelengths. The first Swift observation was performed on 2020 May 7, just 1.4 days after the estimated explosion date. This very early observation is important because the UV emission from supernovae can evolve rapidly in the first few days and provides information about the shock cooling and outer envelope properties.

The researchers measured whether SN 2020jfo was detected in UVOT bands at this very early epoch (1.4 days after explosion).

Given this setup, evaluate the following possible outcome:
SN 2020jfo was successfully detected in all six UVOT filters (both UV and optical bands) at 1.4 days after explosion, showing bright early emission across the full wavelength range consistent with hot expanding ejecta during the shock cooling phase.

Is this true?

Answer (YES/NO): YES